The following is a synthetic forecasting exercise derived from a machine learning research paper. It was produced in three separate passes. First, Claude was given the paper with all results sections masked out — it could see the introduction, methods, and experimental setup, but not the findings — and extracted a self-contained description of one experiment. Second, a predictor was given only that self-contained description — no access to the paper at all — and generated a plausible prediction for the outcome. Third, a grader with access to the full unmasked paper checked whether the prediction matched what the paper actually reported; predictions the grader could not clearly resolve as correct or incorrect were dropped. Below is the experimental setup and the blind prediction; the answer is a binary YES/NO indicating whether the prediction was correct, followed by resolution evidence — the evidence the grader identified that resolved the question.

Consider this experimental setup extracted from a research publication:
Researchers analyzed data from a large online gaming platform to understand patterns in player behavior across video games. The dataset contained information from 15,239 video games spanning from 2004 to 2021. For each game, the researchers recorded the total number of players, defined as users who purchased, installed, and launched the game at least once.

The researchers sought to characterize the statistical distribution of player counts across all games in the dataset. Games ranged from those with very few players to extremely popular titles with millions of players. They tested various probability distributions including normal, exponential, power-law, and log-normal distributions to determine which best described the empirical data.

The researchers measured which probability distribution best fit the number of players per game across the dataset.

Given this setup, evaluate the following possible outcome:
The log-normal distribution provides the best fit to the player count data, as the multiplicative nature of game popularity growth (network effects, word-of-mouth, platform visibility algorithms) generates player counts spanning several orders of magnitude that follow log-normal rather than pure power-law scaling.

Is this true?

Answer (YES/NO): YES